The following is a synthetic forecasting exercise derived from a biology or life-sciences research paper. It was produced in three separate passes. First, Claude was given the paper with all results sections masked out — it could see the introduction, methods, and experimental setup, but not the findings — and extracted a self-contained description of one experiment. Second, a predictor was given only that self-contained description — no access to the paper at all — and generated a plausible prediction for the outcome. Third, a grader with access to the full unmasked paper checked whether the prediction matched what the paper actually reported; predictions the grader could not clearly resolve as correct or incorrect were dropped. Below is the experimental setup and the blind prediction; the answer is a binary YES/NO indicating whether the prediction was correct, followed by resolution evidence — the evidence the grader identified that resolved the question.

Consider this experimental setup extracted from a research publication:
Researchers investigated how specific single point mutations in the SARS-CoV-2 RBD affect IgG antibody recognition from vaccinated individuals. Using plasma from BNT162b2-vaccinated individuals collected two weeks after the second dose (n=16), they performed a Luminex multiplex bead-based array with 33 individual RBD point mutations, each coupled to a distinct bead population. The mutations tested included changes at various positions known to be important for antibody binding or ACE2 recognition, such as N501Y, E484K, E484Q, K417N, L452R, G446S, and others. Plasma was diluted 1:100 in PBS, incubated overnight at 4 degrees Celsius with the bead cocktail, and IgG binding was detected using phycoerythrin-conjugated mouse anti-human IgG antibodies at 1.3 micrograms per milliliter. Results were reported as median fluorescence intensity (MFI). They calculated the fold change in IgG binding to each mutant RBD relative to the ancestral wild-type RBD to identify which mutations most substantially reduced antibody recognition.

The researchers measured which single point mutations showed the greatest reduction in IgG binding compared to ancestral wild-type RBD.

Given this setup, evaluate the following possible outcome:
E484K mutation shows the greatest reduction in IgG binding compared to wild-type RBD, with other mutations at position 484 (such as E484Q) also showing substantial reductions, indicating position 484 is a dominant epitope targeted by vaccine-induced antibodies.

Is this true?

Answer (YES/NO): NO